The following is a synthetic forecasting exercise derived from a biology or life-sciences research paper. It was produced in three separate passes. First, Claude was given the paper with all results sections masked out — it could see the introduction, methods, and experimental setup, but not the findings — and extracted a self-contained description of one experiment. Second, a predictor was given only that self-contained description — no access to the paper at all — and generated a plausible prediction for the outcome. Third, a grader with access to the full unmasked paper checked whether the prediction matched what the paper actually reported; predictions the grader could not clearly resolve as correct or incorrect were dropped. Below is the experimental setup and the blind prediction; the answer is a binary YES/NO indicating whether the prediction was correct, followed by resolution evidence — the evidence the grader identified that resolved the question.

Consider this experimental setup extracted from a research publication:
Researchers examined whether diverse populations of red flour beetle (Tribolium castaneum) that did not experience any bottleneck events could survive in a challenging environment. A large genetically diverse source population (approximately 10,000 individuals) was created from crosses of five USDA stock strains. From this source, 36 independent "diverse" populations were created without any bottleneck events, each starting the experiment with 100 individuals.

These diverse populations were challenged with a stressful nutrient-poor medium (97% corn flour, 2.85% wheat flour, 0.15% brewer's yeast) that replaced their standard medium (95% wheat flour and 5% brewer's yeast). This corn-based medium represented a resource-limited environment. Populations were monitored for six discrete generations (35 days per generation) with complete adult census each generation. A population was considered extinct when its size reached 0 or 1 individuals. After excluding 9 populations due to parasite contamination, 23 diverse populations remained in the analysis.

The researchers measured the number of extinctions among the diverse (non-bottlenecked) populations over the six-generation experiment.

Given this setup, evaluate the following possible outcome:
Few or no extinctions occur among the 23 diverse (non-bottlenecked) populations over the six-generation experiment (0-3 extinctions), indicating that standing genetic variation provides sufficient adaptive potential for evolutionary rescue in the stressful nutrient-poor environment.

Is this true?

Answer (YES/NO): YES